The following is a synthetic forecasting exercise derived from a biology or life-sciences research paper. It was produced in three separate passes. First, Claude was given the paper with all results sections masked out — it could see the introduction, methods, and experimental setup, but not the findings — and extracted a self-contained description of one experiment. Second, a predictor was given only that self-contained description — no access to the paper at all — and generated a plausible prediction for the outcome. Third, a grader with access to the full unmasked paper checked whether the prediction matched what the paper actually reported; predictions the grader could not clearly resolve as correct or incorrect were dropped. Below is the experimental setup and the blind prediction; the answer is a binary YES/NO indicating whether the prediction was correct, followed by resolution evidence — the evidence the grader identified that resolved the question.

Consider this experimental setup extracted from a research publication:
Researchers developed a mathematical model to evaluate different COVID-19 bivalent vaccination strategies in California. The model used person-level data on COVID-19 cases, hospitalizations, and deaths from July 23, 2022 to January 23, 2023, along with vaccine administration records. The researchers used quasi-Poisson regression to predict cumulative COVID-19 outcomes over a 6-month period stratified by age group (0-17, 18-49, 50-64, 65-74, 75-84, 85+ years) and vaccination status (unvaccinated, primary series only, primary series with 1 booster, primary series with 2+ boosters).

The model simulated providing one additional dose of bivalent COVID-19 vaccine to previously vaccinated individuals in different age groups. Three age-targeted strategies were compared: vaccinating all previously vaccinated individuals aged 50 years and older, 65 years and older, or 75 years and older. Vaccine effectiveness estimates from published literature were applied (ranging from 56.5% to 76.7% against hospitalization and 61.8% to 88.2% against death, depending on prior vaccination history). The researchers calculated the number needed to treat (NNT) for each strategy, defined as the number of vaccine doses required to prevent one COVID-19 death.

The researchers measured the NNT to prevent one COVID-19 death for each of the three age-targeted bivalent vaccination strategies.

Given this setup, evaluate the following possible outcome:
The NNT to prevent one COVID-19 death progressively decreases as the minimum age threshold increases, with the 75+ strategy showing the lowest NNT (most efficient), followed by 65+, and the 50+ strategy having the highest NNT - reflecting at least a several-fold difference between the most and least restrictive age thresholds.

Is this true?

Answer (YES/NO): YES